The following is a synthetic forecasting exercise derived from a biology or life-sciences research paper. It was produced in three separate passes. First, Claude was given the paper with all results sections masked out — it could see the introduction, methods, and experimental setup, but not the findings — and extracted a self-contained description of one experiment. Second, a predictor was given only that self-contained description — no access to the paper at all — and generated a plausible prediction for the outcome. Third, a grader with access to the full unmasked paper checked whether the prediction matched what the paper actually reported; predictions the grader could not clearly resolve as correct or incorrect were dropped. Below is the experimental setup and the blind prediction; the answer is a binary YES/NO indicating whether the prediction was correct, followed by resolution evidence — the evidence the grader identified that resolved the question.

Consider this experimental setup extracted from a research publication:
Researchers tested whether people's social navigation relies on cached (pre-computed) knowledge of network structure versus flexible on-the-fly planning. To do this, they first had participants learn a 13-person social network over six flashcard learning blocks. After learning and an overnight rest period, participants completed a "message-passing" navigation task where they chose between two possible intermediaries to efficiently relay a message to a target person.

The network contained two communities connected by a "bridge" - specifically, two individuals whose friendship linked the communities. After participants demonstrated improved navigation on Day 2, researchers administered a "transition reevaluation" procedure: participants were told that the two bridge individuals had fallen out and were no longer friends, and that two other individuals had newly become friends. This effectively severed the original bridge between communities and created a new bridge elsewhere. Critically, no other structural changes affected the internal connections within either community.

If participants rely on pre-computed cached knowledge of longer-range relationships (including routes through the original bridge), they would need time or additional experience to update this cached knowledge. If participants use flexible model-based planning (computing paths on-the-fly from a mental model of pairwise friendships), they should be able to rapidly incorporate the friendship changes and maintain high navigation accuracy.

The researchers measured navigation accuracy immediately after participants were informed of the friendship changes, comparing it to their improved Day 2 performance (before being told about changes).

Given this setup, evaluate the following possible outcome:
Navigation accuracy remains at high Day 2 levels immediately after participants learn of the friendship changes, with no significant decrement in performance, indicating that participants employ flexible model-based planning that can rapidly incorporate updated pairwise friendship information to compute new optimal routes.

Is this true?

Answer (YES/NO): NO